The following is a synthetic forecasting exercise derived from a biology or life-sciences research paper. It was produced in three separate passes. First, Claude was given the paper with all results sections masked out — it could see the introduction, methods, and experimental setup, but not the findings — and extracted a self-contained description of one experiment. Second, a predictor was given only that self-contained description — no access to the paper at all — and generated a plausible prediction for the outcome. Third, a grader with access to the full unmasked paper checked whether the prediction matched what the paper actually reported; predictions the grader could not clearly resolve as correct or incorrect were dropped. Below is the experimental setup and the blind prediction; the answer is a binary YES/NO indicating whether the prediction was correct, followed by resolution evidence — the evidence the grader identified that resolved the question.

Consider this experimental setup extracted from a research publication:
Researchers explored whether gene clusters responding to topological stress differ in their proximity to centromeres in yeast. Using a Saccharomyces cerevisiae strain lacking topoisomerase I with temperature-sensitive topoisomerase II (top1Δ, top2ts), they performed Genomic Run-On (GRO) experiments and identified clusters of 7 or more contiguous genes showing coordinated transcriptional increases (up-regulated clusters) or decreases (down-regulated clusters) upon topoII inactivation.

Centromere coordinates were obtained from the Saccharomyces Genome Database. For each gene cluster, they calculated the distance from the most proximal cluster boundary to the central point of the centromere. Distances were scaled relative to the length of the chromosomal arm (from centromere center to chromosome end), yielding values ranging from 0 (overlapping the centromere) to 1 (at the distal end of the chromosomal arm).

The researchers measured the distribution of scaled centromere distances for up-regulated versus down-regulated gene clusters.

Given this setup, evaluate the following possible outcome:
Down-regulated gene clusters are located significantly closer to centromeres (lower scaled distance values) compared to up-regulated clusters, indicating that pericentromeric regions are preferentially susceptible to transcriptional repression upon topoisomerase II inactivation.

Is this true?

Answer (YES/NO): YES